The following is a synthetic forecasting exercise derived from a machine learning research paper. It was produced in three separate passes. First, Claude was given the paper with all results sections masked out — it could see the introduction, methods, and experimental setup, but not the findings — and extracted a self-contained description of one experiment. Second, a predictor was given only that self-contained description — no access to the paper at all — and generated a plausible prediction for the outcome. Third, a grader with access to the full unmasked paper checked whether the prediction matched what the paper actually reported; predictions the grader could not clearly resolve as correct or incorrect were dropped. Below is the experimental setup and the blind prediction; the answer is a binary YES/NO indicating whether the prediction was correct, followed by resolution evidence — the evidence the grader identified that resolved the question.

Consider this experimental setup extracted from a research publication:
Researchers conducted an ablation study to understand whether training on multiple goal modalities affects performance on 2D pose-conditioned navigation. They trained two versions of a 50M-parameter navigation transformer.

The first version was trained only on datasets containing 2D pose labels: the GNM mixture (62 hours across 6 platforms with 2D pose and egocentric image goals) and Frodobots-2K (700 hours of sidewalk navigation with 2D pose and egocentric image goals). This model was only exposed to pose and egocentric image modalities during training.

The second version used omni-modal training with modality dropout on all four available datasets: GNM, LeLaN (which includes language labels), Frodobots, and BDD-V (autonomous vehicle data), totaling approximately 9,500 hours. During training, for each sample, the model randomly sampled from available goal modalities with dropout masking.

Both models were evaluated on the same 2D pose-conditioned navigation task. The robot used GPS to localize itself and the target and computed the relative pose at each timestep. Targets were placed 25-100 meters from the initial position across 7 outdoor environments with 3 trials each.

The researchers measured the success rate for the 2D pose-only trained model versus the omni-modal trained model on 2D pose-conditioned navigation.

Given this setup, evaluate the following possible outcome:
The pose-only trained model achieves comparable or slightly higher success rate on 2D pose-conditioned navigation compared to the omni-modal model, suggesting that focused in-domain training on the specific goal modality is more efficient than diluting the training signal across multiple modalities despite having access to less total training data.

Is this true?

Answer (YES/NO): NO